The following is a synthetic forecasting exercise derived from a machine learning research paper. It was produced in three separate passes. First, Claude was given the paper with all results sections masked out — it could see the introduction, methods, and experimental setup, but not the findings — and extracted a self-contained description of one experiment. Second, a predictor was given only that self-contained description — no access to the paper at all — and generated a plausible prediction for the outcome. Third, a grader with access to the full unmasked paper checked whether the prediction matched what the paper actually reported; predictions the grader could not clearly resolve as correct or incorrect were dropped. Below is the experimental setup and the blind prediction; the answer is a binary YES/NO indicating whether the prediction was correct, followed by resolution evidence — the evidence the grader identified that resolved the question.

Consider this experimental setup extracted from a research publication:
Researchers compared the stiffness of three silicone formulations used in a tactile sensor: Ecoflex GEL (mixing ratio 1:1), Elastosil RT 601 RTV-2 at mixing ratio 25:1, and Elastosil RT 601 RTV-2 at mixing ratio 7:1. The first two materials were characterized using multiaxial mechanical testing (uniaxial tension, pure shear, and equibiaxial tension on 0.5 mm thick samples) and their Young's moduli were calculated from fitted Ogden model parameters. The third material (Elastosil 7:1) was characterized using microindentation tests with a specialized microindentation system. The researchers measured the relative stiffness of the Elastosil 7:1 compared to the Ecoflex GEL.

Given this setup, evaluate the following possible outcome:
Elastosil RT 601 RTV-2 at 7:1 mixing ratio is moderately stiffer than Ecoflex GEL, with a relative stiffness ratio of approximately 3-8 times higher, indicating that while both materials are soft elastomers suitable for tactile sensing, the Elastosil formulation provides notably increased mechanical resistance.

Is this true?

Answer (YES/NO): NO